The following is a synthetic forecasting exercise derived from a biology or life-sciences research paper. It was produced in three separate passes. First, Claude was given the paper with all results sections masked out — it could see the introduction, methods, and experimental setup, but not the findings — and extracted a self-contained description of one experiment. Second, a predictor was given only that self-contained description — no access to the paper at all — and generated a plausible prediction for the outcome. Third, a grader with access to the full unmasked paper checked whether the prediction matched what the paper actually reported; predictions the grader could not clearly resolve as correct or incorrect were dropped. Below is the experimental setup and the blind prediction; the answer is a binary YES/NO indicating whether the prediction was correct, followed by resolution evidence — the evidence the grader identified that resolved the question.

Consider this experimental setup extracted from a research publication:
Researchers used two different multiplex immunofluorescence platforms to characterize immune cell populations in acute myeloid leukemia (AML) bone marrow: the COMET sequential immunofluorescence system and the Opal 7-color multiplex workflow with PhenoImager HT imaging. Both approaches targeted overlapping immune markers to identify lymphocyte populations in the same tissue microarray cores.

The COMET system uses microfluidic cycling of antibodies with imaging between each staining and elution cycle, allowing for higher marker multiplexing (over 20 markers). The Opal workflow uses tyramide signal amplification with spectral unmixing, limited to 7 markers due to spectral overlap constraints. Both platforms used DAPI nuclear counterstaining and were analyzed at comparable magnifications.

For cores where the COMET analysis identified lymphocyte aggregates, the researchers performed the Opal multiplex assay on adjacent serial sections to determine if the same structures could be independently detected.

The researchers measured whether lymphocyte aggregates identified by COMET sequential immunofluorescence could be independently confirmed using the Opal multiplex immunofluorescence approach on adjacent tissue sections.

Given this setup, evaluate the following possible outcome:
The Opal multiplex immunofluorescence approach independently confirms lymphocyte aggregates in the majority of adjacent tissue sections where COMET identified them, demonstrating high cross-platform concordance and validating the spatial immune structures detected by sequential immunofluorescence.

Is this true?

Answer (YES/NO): YES